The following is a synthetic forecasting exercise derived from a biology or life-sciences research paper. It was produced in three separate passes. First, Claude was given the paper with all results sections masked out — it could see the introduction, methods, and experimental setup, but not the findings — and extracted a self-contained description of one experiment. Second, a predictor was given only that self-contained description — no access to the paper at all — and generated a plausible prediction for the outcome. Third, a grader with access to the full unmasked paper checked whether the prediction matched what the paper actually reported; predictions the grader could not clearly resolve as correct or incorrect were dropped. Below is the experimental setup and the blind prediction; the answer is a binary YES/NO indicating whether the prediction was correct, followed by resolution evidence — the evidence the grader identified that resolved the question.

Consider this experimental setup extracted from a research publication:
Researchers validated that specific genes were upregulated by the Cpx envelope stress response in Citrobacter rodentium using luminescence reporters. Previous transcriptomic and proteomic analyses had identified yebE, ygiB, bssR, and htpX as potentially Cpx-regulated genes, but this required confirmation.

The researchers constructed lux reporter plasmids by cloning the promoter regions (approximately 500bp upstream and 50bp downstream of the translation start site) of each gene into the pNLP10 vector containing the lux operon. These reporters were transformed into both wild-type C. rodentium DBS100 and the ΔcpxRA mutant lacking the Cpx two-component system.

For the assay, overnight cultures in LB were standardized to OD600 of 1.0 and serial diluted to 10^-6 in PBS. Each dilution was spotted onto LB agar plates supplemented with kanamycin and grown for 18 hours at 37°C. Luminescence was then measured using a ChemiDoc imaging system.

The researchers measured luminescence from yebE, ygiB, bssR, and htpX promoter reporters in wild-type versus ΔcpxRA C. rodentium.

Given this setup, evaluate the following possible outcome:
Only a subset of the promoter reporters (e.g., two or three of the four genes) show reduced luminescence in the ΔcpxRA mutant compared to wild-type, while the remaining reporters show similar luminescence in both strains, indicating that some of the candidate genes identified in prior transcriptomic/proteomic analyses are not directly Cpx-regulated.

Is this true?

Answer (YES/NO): NO